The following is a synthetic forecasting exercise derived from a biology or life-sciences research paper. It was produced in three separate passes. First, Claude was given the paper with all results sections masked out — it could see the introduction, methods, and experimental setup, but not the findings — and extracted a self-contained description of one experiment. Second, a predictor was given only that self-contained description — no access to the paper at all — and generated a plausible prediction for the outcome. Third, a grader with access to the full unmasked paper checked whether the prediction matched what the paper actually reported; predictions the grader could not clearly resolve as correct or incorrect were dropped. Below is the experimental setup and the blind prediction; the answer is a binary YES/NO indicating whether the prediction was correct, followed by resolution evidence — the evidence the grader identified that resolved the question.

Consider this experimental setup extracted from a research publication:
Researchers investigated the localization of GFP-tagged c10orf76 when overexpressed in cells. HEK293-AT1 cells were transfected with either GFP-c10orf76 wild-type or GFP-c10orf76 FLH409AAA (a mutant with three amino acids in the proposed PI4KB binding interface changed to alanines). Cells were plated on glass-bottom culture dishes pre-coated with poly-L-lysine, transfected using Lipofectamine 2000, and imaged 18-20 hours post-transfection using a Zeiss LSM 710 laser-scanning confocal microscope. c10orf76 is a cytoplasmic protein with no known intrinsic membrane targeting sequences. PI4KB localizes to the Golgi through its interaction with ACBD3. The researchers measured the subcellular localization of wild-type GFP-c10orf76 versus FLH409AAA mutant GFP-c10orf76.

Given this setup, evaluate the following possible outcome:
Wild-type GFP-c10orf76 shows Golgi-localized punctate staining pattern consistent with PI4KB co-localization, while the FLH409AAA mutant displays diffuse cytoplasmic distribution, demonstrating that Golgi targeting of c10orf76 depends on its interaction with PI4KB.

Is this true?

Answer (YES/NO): YES